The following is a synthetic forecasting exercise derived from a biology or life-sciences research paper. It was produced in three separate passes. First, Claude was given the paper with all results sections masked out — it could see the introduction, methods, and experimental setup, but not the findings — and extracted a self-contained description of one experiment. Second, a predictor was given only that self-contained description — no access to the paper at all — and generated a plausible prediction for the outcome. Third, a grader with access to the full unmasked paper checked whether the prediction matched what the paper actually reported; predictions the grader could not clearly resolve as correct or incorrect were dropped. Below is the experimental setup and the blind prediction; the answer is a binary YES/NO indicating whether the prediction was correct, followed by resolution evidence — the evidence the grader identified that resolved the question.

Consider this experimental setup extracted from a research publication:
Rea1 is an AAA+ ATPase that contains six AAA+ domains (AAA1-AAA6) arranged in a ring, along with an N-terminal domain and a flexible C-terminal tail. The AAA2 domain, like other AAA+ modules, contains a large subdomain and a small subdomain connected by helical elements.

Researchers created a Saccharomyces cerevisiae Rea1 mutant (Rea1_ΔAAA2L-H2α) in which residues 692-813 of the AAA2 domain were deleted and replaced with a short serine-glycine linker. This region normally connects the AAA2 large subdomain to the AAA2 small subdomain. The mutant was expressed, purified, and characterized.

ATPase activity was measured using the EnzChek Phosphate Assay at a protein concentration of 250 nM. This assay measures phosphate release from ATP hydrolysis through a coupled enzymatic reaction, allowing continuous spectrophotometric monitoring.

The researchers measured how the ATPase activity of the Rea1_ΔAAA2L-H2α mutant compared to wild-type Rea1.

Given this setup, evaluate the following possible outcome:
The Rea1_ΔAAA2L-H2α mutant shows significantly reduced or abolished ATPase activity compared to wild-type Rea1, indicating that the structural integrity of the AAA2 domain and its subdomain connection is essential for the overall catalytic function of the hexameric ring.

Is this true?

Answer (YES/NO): NO